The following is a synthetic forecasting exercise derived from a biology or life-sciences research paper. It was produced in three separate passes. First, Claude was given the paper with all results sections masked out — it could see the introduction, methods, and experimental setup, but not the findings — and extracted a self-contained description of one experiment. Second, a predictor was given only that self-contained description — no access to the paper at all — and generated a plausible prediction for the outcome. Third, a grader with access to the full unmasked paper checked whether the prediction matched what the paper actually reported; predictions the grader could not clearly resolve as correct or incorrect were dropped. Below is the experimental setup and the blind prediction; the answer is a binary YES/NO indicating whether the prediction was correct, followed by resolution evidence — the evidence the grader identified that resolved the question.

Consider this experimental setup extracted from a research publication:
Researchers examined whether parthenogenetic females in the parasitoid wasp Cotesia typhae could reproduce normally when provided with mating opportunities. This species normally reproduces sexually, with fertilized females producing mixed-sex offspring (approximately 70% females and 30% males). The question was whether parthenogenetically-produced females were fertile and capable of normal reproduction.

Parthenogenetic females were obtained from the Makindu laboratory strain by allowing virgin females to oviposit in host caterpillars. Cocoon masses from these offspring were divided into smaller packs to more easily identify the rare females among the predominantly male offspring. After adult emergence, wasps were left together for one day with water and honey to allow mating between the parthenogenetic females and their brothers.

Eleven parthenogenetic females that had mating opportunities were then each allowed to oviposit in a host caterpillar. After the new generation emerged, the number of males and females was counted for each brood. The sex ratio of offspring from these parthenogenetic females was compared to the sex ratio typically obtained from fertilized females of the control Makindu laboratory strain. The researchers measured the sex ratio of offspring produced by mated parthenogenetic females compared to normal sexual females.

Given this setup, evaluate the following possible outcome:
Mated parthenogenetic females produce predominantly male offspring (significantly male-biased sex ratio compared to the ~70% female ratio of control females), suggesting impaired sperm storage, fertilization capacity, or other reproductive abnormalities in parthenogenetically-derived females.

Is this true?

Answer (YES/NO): NO